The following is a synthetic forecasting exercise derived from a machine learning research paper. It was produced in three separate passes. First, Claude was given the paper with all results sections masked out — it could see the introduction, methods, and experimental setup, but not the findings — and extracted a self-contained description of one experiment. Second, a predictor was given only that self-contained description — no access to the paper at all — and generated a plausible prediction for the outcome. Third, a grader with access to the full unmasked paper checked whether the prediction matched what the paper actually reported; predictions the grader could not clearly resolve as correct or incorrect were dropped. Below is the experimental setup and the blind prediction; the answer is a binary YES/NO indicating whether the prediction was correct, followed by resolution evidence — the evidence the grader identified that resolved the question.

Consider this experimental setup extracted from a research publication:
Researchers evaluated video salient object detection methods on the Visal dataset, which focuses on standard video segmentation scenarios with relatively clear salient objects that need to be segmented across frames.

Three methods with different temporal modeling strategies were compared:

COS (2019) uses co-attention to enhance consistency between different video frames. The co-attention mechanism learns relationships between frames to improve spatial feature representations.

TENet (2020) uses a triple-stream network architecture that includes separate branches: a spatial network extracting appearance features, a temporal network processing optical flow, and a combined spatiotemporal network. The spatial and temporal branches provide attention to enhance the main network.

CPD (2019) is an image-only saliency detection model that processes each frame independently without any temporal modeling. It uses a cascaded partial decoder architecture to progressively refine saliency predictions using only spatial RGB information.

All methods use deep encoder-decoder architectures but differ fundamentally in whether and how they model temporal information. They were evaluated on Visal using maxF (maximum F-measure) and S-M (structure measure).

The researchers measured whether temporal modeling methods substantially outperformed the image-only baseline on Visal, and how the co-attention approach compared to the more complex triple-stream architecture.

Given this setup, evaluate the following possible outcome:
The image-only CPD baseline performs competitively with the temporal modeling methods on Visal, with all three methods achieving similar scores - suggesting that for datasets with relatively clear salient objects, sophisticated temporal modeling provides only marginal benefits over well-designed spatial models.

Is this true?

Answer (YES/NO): NO